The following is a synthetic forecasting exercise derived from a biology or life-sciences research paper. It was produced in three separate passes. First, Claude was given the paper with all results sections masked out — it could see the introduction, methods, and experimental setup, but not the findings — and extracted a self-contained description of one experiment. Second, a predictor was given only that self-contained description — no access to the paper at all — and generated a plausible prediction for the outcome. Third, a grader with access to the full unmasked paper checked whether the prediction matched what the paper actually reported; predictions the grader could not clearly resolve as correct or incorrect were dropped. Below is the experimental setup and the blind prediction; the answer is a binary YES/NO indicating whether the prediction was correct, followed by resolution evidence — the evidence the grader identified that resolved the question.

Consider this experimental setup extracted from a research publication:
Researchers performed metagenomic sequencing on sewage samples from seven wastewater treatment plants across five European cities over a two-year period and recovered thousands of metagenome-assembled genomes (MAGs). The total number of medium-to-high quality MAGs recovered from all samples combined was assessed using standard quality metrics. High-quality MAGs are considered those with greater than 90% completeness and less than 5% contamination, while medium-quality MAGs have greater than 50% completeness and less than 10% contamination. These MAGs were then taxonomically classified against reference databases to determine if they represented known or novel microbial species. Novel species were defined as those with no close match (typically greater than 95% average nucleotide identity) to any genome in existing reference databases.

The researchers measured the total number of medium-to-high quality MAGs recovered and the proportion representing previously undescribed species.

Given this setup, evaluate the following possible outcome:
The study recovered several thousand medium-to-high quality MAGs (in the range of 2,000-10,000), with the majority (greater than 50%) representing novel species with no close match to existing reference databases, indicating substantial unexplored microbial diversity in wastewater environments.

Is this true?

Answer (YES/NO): YES